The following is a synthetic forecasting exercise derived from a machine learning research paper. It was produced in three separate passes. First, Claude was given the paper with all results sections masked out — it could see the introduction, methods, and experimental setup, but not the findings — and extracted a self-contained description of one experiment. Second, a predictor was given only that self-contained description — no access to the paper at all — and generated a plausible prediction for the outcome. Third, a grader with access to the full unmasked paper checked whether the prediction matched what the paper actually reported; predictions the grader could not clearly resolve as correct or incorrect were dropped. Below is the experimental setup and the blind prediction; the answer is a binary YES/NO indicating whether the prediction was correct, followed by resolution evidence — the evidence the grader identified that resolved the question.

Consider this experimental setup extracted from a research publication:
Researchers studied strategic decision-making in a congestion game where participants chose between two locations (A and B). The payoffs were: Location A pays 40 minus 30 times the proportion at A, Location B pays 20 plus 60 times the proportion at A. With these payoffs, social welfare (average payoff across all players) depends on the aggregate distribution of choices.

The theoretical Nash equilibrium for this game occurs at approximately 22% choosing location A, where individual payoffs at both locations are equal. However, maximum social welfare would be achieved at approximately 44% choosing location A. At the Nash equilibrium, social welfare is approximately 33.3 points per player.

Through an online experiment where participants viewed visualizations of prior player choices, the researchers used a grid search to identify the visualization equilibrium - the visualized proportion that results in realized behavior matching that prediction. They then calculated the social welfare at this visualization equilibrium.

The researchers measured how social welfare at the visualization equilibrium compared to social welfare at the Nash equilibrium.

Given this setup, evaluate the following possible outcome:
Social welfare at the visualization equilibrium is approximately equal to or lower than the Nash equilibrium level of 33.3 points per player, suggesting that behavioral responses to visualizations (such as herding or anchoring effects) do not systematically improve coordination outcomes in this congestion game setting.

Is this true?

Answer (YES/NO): NO